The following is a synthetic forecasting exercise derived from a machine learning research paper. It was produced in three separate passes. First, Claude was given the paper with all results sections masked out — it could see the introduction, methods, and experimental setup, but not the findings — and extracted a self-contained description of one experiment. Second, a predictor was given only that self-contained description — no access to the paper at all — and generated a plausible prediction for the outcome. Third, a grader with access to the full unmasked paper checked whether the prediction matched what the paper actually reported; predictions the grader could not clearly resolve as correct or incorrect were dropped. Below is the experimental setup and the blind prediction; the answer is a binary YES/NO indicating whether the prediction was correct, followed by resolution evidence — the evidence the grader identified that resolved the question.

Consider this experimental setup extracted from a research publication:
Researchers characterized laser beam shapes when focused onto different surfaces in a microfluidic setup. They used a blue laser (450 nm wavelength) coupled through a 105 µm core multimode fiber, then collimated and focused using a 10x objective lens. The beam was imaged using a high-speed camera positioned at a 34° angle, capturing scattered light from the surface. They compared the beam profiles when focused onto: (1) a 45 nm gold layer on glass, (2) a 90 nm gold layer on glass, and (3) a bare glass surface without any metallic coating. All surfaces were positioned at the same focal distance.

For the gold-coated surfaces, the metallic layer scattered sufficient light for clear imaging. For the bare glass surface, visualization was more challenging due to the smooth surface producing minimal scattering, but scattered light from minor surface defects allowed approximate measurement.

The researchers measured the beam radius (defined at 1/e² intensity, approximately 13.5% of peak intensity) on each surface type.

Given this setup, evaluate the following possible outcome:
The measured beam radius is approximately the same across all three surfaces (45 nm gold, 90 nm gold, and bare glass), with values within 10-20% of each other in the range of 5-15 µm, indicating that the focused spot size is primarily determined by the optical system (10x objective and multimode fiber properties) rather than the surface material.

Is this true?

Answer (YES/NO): NO